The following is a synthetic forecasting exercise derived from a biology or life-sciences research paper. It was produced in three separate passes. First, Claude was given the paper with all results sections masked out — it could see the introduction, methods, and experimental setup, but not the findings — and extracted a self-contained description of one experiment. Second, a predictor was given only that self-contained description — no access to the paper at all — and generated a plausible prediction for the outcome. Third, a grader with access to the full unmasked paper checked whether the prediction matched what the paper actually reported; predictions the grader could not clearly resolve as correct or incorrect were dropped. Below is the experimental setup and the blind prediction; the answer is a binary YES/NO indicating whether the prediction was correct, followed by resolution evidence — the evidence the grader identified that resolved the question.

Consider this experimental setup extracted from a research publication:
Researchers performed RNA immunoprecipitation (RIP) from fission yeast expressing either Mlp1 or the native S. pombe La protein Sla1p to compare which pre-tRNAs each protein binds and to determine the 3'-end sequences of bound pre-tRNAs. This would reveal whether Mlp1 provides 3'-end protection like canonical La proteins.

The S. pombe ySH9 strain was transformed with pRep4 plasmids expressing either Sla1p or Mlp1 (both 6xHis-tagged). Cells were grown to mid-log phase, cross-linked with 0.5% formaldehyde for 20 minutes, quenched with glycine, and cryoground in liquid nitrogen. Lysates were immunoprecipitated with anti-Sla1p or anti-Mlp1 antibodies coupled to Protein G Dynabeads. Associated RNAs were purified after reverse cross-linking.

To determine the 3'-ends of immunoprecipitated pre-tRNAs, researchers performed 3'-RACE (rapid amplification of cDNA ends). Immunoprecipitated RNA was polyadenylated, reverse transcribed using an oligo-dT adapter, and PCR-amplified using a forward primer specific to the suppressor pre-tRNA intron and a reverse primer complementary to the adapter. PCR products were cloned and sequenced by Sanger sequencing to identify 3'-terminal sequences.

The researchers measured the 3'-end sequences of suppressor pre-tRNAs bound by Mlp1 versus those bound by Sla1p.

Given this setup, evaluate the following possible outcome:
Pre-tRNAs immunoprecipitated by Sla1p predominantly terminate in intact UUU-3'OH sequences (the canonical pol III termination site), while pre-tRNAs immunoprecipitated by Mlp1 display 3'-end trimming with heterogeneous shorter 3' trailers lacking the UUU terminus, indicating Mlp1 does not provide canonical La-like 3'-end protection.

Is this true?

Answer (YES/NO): YES